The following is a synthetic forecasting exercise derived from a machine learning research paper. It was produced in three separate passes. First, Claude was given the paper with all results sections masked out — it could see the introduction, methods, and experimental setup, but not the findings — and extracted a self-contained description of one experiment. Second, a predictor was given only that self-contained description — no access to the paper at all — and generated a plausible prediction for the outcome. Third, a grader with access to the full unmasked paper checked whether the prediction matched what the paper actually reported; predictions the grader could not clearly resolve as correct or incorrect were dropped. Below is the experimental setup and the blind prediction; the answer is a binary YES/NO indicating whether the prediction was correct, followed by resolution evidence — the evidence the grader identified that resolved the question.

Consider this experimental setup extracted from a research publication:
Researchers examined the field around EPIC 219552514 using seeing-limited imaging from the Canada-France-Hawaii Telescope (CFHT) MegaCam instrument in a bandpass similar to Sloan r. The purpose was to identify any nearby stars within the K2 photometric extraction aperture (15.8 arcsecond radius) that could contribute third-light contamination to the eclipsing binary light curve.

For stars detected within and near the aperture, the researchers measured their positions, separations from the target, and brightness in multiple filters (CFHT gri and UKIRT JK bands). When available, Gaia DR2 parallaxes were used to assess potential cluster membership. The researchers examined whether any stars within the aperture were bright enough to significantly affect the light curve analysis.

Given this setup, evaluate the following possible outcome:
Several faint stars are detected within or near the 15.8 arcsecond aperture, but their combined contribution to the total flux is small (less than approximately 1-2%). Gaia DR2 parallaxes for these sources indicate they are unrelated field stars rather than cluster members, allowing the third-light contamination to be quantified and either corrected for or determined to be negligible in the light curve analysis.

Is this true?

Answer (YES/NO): YES